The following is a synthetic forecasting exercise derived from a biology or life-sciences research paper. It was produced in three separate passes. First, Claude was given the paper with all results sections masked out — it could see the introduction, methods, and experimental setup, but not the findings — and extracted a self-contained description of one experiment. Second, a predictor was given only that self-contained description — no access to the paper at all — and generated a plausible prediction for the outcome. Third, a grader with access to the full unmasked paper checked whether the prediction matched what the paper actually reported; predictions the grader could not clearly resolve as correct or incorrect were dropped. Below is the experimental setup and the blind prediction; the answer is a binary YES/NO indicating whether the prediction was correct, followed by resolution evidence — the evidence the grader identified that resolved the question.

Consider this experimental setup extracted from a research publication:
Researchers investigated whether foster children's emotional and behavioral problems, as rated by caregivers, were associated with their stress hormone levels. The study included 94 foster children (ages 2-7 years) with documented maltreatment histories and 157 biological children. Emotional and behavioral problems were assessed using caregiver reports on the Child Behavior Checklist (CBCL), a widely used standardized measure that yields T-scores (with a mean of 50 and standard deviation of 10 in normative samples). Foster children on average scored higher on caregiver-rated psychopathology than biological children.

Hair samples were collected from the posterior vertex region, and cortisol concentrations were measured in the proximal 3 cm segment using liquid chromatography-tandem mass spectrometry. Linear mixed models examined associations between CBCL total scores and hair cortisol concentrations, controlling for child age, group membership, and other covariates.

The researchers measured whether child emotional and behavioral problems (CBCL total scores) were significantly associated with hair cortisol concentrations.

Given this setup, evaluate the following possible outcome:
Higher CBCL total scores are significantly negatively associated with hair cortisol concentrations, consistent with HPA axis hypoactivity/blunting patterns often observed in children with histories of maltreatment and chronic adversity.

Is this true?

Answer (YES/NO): NO